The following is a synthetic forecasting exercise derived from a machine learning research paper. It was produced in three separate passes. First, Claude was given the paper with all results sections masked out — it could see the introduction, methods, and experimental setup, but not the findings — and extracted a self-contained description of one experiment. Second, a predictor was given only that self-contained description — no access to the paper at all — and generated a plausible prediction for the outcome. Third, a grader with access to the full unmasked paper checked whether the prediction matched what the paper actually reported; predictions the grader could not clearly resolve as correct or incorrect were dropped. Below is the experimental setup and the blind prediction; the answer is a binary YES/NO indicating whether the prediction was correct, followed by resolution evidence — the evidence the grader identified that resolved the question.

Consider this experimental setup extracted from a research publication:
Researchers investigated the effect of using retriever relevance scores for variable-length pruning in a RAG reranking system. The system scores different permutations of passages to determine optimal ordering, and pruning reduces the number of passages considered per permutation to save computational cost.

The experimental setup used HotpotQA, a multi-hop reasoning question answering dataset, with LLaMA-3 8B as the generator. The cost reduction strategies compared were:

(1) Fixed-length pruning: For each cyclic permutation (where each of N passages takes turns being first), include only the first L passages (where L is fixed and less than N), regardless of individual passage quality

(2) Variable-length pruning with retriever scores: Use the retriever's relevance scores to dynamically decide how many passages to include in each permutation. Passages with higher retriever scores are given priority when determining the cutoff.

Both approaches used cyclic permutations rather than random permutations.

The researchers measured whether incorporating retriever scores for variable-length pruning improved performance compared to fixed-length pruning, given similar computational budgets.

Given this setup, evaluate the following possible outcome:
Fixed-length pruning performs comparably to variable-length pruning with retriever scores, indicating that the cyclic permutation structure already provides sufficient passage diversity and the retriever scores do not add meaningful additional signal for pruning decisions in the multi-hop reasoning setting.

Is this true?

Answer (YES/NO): NO